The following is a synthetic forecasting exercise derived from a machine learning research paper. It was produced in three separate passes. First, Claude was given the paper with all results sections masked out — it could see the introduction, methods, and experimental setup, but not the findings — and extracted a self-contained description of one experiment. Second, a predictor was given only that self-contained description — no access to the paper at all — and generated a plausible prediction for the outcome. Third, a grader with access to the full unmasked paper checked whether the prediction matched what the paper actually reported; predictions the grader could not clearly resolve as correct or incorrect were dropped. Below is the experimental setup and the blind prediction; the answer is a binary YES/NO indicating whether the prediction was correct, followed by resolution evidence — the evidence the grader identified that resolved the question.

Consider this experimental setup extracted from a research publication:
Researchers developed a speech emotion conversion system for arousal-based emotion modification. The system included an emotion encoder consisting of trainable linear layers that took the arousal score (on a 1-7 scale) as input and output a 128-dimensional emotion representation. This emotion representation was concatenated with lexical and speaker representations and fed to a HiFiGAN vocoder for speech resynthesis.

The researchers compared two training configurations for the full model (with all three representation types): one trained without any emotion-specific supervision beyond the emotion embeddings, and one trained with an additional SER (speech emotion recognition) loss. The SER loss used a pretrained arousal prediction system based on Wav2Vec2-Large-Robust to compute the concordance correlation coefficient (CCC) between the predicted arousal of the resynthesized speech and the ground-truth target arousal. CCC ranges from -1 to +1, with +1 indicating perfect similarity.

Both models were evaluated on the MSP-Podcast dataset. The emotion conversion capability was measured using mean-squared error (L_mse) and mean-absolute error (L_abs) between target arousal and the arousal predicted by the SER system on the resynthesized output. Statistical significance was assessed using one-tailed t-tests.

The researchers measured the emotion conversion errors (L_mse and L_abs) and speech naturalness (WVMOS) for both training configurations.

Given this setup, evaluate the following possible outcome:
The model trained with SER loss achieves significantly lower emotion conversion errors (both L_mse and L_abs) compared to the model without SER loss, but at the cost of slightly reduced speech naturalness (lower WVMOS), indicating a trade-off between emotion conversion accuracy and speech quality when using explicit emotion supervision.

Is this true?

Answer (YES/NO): NO